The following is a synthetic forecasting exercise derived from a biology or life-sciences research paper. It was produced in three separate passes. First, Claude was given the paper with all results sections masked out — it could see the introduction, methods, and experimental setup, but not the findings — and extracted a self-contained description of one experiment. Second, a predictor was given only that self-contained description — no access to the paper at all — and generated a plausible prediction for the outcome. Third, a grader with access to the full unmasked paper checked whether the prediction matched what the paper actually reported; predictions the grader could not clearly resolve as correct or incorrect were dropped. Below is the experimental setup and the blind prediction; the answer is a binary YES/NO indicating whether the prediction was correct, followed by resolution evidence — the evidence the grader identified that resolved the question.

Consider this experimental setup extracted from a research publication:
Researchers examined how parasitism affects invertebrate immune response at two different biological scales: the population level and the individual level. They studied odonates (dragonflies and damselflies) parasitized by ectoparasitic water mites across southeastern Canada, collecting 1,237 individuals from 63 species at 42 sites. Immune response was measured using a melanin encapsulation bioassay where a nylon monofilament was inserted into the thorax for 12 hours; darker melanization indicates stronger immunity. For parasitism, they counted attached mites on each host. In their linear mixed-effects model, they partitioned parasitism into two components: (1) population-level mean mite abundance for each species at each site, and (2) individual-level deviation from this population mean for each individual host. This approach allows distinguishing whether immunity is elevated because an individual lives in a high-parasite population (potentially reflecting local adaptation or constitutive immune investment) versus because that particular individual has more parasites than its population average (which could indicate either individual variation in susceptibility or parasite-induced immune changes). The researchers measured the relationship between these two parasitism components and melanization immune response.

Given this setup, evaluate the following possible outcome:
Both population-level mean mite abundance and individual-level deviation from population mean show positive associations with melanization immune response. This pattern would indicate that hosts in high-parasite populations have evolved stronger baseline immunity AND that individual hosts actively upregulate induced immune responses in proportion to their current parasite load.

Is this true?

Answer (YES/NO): NO